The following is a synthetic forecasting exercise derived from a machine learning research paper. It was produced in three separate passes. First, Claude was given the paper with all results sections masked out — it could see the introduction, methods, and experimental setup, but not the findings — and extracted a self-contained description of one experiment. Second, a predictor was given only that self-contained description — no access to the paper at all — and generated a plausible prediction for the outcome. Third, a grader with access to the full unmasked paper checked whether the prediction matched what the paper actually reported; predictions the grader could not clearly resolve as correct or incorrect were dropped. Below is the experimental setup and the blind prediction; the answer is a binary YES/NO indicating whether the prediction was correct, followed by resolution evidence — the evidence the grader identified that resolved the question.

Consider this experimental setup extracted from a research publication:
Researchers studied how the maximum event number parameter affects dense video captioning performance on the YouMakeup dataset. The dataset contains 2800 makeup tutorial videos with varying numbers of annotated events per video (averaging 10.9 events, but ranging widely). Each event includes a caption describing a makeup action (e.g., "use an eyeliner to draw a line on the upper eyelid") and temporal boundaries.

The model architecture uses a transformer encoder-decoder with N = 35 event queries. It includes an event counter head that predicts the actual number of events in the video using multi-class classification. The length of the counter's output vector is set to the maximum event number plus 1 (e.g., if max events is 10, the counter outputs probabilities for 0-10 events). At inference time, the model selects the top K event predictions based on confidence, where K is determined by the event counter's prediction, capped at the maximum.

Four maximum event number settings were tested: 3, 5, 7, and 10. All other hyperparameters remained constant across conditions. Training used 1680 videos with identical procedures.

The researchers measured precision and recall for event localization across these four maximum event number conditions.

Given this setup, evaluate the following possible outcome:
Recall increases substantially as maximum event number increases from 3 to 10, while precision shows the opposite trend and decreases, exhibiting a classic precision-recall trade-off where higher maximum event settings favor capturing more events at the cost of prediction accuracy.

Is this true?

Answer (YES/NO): NO